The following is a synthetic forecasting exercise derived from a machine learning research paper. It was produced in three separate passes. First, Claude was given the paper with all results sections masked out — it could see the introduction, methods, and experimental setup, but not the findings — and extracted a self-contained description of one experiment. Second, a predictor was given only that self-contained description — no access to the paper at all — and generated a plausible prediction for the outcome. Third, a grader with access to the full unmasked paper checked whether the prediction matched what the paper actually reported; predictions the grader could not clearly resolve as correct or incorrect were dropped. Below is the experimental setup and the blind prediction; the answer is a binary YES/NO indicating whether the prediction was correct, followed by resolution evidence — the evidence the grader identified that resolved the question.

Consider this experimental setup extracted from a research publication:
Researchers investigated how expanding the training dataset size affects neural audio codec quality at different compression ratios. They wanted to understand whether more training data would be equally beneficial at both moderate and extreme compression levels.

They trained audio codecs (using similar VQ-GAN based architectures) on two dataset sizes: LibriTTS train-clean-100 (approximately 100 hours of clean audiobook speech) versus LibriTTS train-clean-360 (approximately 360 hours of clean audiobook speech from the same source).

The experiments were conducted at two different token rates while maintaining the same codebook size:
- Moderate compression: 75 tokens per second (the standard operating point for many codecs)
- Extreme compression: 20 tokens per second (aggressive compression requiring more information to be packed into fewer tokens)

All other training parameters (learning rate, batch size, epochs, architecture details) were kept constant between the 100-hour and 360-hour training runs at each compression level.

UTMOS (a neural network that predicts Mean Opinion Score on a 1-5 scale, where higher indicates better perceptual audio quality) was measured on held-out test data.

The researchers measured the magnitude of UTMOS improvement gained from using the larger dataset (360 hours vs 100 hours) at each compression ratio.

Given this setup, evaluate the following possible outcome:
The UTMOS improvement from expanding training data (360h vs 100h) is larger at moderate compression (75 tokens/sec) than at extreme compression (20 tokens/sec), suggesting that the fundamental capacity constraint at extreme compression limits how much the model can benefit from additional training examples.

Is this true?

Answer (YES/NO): YES